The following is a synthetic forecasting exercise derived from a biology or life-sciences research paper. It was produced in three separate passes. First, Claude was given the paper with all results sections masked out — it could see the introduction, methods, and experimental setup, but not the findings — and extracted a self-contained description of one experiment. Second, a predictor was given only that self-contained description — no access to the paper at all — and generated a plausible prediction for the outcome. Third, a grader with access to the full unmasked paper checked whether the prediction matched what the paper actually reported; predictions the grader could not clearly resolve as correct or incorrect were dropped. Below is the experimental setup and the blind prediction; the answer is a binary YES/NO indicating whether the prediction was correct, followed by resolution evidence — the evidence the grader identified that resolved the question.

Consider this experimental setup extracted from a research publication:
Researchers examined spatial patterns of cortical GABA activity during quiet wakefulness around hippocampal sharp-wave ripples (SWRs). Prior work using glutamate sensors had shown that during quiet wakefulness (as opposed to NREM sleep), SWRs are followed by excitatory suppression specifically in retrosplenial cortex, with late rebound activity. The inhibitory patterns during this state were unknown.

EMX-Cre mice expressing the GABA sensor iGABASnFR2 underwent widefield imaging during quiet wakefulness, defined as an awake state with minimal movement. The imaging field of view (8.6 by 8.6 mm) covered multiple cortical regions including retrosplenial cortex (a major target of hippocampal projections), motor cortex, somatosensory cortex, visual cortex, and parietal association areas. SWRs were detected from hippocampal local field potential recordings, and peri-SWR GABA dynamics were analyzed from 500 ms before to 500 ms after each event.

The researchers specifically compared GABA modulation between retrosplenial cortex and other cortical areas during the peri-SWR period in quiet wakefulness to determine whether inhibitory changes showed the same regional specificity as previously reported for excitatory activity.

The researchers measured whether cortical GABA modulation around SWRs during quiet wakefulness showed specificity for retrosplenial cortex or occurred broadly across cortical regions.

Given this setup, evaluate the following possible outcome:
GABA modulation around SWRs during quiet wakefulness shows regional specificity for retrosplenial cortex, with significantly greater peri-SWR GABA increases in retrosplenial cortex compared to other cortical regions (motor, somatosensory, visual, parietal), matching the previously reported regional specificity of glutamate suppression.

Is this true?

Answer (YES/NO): NO